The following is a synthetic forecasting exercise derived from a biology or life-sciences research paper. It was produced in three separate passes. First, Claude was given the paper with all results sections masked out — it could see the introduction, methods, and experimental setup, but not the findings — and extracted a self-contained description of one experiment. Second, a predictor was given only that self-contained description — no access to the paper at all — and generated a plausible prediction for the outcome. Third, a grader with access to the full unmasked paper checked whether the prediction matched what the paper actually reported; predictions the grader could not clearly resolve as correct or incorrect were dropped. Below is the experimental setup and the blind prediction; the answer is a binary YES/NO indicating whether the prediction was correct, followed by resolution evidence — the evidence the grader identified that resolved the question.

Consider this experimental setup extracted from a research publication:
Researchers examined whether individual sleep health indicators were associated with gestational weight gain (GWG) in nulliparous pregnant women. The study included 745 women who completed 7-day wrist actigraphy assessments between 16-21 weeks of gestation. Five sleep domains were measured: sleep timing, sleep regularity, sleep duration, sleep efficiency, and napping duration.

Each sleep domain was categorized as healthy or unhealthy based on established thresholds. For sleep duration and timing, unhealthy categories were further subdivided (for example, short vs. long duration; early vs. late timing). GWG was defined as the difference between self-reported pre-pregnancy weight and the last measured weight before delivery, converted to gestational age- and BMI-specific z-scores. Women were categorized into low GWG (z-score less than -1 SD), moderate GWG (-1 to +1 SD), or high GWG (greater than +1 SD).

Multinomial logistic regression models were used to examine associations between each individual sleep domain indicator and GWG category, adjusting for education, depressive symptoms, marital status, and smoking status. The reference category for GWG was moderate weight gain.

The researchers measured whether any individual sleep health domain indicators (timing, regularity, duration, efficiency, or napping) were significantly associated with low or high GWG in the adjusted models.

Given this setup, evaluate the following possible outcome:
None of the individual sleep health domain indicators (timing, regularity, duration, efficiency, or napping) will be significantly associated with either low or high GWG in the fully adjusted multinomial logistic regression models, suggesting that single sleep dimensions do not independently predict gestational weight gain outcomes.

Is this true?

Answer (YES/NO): YES